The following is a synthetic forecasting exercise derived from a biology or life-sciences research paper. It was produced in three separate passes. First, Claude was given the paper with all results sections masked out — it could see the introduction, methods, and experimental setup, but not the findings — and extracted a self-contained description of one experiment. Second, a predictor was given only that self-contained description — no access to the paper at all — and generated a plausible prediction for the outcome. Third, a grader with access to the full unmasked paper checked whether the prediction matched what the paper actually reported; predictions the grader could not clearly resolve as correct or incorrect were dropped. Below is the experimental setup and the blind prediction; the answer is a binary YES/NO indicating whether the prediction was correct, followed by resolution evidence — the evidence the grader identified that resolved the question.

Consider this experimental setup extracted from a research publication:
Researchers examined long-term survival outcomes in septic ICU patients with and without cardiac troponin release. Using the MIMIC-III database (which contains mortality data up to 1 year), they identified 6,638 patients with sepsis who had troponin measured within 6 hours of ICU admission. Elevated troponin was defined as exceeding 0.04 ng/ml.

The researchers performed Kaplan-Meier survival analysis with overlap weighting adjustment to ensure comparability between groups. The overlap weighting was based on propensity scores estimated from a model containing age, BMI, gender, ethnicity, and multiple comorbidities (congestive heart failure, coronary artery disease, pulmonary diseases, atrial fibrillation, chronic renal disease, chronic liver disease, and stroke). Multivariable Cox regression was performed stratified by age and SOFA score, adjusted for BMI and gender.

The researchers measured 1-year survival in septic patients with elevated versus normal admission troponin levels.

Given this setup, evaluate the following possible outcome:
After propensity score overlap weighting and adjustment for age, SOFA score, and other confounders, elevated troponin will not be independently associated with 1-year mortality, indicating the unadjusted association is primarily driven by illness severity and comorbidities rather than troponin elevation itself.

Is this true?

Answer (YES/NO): NO